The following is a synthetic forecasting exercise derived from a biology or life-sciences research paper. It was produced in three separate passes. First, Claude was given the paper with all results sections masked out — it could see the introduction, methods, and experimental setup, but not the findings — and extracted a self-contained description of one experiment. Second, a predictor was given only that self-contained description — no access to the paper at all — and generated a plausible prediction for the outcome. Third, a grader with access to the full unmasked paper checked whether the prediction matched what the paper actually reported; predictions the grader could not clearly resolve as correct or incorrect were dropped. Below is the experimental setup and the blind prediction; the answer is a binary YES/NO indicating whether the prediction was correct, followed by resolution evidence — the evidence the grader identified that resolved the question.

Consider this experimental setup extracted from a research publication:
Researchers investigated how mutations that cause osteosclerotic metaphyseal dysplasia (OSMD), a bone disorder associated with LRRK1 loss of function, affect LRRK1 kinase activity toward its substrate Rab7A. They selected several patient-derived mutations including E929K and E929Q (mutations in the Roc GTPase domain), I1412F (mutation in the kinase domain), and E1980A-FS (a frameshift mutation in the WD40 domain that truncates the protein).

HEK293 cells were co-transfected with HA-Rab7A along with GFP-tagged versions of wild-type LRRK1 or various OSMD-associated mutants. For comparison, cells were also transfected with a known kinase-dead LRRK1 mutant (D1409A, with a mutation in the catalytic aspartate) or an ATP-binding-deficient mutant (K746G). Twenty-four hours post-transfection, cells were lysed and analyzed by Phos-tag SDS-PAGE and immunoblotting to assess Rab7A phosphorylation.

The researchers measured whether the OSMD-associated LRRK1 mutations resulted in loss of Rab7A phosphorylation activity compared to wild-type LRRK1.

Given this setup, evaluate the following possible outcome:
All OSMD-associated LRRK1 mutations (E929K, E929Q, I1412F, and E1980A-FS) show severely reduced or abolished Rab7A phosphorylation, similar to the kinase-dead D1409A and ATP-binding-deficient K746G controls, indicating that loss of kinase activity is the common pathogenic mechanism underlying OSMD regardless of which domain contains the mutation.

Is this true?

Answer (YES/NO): NO